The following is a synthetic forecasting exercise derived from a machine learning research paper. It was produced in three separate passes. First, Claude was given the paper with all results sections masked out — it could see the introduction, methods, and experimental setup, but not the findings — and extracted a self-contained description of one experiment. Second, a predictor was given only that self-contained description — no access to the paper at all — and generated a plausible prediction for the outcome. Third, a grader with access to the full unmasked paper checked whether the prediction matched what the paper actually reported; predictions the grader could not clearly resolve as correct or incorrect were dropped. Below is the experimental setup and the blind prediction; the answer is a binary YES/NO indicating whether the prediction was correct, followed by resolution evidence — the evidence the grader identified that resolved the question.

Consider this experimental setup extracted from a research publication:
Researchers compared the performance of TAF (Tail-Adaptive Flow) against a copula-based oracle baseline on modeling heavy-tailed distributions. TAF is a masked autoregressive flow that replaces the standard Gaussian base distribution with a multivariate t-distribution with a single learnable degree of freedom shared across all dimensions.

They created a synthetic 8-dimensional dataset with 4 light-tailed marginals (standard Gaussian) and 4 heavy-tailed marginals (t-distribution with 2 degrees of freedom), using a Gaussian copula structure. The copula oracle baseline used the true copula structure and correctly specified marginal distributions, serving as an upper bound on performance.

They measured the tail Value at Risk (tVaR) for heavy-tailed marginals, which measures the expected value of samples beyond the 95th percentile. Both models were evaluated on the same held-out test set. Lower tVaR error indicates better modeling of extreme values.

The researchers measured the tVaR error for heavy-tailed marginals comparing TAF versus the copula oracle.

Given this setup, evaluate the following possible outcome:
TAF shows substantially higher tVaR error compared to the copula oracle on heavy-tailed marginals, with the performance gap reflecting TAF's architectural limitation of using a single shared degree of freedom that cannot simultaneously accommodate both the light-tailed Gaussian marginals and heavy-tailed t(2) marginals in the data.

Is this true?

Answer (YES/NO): NO